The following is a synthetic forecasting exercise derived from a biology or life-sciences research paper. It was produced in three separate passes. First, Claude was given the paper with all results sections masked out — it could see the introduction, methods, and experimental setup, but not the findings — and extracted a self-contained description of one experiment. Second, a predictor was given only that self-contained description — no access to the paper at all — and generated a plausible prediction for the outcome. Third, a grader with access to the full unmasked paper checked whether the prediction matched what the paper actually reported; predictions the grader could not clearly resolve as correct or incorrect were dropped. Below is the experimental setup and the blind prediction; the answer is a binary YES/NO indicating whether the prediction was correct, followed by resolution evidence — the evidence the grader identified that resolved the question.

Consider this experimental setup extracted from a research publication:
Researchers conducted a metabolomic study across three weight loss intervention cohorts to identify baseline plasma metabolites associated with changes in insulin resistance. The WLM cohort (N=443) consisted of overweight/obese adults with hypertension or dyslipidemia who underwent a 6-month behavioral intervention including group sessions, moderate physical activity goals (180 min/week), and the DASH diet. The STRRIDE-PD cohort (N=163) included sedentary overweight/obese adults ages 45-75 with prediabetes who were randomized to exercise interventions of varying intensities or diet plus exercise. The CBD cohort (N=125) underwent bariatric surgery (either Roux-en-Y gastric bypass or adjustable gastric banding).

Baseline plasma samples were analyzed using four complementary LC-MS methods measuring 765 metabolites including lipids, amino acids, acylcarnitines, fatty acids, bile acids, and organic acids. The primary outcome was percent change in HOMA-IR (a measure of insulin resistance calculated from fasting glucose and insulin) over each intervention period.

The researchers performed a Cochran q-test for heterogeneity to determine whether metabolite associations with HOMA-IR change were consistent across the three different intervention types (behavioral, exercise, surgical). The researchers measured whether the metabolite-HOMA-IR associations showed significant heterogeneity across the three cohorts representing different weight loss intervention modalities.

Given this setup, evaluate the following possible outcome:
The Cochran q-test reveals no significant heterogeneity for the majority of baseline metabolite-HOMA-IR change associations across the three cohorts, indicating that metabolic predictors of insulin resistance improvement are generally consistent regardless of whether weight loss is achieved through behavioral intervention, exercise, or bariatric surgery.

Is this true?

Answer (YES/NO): NO